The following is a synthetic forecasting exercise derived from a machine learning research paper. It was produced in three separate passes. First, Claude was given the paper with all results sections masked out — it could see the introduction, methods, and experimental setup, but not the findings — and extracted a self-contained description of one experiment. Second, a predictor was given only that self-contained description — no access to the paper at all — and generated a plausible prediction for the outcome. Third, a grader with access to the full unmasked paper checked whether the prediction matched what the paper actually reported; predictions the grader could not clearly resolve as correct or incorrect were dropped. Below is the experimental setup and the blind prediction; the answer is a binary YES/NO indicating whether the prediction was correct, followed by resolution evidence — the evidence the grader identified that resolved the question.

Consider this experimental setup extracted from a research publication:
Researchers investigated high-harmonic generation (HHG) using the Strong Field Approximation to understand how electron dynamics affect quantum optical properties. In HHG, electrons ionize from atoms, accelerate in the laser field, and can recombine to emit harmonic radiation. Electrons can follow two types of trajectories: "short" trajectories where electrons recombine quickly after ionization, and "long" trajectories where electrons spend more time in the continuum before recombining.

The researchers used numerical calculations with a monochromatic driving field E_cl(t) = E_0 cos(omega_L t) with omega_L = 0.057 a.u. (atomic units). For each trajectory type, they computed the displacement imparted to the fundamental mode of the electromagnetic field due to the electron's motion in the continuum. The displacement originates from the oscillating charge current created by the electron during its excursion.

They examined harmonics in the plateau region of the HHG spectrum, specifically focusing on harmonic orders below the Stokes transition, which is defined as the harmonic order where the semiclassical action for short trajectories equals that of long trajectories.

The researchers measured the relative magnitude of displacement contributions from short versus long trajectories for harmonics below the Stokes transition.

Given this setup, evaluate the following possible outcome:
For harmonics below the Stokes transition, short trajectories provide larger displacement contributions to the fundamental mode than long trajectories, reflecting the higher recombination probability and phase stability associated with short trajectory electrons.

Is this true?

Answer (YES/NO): NO